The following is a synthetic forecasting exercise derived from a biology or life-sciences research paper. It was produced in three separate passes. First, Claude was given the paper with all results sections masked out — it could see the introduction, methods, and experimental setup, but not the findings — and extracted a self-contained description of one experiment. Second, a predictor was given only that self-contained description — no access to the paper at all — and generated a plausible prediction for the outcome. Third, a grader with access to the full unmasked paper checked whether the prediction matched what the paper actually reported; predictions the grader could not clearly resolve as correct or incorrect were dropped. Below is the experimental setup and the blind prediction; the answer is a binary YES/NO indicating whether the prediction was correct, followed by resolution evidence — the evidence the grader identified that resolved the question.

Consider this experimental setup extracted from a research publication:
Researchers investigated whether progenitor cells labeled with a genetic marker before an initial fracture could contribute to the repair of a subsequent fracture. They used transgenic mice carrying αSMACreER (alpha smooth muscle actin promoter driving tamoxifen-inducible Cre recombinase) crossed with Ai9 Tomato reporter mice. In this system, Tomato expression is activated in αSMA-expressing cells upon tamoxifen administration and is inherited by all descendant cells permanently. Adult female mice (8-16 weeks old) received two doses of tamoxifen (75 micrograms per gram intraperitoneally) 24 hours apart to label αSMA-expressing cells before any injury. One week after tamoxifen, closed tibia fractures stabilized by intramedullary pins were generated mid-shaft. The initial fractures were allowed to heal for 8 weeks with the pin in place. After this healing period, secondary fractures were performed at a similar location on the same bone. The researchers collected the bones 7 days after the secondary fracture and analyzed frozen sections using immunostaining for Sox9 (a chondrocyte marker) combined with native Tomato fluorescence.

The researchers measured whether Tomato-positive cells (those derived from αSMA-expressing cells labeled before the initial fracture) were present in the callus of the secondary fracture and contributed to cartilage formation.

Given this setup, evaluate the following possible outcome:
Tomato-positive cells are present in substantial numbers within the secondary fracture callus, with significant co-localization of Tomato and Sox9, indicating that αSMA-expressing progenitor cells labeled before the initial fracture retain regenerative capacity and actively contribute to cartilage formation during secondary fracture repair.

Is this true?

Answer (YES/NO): YES